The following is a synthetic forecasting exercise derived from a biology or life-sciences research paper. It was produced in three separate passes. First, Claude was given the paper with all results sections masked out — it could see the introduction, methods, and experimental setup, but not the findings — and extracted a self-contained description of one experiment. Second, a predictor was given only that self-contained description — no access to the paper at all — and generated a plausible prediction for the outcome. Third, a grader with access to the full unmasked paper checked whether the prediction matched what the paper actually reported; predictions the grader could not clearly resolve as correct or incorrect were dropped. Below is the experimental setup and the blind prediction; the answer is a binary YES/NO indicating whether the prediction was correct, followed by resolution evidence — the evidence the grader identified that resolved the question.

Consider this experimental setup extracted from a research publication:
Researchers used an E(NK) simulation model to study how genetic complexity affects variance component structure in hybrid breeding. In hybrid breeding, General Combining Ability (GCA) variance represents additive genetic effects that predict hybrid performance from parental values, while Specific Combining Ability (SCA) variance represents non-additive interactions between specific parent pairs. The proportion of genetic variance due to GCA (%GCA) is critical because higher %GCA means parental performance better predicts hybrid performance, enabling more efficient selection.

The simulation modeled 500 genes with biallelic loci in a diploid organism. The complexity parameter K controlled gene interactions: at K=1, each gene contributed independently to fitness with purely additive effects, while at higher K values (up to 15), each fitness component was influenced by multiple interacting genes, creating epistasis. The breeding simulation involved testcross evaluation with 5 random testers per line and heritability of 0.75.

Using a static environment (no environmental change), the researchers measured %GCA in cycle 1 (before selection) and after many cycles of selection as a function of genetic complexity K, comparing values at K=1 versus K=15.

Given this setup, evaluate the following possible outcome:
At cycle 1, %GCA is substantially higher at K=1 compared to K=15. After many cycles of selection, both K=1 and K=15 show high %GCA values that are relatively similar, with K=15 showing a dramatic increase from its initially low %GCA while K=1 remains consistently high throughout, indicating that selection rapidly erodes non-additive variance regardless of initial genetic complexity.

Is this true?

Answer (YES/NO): NO